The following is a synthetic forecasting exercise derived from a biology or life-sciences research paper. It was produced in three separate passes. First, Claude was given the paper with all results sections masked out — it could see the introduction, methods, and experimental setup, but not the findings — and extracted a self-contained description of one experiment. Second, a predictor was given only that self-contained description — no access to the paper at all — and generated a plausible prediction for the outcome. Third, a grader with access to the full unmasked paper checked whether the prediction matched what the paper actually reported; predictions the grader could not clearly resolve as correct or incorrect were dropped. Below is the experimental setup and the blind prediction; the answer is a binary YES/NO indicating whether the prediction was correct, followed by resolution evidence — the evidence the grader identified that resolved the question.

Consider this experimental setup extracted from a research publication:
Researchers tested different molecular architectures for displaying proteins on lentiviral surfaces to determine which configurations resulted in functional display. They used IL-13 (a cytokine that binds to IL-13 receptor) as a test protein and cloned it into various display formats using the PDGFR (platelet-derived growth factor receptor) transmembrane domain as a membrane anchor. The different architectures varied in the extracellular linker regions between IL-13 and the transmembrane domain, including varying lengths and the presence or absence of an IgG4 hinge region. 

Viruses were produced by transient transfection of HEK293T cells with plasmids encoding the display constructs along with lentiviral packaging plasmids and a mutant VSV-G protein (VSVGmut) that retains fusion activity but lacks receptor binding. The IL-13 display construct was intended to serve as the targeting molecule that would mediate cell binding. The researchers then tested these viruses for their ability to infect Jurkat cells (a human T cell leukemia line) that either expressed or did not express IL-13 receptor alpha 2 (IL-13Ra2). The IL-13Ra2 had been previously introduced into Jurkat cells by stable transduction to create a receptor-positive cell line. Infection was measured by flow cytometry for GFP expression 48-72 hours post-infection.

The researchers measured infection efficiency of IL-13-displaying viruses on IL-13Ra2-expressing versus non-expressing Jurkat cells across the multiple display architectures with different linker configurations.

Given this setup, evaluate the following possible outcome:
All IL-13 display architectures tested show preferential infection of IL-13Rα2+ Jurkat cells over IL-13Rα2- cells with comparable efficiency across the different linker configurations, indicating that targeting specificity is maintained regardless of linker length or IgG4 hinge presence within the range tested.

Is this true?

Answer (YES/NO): NO